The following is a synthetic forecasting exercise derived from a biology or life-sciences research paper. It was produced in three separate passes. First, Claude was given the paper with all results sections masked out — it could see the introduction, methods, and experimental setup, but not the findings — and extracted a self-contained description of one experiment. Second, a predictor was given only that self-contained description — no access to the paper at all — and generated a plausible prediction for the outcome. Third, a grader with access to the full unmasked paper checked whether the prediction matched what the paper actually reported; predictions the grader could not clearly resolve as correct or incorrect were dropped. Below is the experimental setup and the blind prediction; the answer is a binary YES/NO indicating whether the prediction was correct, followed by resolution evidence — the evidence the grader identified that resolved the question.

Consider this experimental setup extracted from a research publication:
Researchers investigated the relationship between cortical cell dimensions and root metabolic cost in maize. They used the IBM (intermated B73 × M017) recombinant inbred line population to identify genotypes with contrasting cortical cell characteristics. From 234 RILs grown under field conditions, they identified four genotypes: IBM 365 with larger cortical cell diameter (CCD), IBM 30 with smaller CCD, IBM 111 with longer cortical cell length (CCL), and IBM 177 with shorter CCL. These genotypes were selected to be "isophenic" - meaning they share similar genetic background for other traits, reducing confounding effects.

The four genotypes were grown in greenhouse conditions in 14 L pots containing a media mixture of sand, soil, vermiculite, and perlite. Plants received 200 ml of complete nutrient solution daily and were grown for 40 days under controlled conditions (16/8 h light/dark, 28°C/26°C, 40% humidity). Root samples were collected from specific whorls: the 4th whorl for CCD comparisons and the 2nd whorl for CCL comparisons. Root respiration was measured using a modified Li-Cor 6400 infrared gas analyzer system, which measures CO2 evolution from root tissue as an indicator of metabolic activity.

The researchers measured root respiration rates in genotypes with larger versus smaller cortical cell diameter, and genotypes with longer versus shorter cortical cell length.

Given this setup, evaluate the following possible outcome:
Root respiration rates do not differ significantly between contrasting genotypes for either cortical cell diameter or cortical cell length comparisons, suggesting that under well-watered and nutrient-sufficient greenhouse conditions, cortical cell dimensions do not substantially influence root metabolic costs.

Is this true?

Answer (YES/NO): NO